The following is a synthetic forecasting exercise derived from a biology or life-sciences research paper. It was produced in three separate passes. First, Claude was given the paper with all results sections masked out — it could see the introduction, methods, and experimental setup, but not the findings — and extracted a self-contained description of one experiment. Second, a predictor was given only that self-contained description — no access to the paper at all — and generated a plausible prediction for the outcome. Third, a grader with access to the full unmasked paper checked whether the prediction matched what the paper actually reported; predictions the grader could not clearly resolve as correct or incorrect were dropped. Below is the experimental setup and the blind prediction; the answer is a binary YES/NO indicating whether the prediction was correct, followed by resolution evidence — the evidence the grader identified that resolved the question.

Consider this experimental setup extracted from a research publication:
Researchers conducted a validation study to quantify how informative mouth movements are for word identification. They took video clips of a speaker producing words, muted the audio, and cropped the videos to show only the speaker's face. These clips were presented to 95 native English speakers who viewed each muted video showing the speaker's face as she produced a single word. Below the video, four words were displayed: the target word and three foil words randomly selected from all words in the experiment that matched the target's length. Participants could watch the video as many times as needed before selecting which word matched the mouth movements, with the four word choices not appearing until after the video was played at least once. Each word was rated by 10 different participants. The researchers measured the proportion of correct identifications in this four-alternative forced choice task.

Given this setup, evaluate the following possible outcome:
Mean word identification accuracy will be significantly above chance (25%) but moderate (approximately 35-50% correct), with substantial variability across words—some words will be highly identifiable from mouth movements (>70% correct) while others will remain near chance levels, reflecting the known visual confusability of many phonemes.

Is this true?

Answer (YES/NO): NO